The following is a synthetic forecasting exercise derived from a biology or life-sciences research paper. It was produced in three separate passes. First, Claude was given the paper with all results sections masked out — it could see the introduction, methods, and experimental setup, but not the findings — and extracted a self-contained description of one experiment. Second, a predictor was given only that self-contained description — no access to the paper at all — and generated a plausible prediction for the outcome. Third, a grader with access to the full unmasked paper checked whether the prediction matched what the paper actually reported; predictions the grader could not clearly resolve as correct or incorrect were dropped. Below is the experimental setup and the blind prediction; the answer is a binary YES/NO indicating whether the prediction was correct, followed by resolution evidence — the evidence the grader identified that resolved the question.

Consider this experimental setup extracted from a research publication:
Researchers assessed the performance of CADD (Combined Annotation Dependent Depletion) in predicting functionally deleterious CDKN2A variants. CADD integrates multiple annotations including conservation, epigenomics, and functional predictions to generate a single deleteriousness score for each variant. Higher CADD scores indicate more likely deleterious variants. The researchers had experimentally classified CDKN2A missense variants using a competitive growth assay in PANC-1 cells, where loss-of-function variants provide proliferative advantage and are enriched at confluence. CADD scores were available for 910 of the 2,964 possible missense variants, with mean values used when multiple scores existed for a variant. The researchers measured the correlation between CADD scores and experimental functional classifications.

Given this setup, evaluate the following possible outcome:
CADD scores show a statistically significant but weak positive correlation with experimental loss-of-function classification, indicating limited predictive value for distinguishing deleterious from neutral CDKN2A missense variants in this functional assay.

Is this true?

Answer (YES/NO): YES